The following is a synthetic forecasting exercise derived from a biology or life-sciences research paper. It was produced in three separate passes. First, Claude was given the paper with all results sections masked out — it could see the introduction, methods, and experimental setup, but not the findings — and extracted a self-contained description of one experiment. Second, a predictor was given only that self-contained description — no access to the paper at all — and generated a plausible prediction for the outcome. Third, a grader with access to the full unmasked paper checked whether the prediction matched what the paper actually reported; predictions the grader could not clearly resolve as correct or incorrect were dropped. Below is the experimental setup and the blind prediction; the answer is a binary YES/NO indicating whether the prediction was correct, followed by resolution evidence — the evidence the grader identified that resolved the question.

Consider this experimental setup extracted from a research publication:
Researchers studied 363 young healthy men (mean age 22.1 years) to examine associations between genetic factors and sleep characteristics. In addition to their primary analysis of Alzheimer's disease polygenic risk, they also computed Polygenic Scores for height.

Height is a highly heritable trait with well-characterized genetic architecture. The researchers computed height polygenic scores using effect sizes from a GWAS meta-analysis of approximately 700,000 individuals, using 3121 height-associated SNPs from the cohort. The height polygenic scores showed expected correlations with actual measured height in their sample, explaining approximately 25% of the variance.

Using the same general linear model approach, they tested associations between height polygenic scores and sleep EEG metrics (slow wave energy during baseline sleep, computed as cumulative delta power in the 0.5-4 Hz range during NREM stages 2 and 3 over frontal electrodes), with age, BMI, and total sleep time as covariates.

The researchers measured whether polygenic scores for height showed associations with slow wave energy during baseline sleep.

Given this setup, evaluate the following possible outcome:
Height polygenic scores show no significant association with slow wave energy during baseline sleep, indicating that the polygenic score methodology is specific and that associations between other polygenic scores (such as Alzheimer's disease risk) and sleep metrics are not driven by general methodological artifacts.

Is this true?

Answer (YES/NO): YES